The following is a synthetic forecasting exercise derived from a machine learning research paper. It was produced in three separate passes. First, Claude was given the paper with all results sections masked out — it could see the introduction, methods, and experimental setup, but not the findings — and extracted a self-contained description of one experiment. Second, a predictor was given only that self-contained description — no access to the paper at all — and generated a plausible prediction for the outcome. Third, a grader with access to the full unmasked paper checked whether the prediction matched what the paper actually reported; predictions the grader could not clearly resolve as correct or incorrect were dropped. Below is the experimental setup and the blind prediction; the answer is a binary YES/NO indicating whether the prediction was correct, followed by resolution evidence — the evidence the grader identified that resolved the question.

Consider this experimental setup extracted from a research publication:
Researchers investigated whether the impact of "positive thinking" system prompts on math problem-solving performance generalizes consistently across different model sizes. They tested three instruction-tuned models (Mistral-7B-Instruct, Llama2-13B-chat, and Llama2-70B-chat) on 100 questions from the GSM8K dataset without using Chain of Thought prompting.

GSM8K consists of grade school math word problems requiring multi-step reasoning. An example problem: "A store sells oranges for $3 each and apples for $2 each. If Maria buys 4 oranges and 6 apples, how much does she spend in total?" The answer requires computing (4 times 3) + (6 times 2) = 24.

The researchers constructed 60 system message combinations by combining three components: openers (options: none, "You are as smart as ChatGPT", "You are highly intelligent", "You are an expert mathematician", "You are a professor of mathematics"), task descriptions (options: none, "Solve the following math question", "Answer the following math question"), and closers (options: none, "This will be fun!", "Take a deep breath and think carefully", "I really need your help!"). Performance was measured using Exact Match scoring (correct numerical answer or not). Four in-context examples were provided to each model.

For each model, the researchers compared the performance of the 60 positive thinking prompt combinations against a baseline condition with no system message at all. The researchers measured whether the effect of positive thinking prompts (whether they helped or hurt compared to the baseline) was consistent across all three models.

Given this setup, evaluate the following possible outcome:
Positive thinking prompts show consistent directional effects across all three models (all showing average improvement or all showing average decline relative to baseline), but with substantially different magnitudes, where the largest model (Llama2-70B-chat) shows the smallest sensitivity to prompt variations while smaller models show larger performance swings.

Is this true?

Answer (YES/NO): NO